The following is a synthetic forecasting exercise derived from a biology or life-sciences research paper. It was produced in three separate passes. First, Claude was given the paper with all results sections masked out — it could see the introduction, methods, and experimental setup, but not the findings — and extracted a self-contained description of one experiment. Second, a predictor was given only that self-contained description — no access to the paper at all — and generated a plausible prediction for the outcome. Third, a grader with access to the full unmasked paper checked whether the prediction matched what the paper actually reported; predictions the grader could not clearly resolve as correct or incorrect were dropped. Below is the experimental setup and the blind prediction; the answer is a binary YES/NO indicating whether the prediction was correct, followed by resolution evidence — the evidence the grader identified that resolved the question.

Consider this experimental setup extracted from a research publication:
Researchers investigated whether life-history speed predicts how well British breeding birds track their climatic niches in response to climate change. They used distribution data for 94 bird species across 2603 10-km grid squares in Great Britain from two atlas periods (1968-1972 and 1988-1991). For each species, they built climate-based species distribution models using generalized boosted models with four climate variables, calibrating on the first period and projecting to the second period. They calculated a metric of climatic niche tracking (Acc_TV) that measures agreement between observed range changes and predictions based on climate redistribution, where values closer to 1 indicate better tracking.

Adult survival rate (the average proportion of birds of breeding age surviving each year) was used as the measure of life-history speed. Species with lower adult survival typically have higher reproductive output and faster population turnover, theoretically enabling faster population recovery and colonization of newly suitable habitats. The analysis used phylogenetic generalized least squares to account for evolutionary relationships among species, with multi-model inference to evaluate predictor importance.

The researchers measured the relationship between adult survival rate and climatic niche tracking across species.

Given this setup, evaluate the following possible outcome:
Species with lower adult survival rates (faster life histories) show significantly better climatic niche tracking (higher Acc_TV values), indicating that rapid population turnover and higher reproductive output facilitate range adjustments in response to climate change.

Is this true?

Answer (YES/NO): YES